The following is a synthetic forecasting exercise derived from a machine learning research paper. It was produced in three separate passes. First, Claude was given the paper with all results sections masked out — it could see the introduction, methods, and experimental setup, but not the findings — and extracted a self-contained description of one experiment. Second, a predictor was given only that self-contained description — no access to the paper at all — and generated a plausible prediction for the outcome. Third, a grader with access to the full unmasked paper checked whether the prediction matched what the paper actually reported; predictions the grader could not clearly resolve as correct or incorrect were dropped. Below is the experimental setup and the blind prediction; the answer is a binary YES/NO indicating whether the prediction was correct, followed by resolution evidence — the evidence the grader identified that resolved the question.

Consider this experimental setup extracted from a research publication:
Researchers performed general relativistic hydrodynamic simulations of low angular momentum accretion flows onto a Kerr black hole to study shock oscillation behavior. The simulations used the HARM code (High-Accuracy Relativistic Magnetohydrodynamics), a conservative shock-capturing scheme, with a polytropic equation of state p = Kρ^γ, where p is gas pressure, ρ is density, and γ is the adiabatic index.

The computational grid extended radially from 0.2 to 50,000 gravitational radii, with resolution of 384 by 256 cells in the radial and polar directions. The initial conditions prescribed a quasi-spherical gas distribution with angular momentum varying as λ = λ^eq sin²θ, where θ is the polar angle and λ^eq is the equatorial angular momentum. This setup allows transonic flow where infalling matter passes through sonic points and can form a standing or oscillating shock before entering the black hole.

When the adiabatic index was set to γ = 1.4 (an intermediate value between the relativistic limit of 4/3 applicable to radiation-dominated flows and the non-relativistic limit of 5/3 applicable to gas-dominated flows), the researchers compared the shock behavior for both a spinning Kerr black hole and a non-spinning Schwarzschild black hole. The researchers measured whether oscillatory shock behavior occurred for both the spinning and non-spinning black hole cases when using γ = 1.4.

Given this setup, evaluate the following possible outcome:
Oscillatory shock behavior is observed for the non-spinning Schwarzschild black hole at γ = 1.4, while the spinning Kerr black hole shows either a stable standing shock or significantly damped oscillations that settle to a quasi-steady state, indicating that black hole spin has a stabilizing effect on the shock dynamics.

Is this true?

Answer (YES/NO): NO